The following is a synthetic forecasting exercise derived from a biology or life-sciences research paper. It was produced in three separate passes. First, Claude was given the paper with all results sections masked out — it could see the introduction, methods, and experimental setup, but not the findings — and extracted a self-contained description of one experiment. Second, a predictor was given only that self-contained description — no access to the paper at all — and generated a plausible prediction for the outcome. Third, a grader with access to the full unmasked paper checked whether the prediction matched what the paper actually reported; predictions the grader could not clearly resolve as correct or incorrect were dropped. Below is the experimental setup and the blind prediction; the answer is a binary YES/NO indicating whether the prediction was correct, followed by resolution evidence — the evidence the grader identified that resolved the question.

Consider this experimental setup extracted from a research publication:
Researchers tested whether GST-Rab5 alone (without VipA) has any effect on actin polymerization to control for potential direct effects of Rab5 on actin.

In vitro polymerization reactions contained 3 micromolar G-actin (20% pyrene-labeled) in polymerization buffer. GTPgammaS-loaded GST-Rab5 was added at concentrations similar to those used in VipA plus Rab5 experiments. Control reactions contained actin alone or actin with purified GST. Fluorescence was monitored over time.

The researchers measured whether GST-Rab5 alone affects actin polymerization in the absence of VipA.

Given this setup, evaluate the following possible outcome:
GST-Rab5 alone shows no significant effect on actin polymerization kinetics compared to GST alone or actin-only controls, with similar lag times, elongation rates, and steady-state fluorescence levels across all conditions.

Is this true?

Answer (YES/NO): YES